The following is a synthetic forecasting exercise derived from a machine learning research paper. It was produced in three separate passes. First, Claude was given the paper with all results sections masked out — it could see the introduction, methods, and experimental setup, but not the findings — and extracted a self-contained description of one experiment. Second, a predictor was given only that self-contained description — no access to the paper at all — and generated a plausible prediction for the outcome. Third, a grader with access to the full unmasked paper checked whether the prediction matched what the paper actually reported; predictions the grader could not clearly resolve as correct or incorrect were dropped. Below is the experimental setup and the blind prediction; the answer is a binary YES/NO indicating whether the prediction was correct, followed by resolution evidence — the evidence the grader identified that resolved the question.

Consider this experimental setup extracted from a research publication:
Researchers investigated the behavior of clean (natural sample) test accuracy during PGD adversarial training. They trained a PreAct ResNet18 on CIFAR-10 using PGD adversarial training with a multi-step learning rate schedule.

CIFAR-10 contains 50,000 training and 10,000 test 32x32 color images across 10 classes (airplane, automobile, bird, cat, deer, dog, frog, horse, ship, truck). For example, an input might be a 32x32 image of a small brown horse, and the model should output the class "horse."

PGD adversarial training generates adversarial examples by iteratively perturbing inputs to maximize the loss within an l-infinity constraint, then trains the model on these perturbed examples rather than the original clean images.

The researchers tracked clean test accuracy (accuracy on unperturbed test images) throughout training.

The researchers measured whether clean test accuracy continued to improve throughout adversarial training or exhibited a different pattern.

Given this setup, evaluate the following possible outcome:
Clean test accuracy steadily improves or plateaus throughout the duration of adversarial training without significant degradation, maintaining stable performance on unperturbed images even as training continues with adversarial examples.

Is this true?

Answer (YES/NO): NO